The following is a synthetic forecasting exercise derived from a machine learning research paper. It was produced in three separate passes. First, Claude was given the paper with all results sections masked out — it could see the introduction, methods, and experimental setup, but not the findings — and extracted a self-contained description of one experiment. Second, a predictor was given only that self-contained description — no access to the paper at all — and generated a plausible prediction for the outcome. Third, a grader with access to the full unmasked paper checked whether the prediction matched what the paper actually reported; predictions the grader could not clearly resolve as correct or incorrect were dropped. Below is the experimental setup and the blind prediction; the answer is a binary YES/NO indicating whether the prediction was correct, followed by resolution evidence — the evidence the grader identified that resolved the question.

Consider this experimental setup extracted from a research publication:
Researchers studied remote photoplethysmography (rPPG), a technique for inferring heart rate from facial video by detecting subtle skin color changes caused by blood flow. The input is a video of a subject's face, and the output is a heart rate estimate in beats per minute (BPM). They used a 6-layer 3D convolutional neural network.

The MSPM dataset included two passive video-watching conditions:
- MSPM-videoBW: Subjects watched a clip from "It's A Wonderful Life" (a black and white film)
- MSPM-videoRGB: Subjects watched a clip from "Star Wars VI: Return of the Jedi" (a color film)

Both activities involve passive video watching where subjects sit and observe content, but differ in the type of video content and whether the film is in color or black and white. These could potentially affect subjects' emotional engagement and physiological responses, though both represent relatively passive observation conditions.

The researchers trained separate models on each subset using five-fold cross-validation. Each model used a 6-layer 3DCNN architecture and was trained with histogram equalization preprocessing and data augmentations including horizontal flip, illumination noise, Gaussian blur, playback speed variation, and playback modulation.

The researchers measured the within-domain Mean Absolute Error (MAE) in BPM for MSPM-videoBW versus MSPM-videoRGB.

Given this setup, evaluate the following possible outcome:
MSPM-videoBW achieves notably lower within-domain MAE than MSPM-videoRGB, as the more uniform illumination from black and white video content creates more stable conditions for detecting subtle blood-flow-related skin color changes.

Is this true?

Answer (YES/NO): NO